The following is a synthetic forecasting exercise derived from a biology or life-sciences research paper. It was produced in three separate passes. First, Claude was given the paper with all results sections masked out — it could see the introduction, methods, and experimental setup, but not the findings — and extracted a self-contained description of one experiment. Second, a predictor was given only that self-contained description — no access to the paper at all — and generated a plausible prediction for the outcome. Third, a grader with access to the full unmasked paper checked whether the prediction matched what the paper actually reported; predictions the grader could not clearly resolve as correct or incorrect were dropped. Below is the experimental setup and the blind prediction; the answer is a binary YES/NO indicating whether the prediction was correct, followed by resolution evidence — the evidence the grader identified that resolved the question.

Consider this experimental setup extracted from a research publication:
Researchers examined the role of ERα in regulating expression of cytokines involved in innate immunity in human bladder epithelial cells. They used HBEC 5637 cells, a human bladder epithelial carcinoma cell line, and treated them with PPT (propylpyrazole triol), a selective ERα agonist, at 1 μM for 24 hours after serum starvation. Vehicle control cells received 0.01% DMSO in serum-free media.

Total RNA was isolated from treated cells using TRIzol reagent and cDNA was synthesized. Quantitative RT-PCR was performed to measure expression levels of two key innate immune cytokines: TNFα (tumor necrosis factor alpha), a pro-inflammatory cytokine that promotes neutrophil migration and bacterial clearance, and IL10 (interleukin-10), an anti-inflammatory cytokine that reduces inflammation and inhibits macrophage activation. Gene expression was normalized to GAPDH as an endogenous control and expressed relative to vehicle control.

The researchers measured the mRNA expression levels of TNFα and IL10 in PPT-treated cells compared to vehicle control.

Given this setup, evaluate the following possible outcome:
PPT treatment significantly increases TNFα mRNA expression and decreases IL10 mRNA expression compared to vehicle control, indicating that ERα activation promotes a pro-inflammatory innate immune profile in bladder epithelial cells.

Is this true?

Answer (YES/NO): YES